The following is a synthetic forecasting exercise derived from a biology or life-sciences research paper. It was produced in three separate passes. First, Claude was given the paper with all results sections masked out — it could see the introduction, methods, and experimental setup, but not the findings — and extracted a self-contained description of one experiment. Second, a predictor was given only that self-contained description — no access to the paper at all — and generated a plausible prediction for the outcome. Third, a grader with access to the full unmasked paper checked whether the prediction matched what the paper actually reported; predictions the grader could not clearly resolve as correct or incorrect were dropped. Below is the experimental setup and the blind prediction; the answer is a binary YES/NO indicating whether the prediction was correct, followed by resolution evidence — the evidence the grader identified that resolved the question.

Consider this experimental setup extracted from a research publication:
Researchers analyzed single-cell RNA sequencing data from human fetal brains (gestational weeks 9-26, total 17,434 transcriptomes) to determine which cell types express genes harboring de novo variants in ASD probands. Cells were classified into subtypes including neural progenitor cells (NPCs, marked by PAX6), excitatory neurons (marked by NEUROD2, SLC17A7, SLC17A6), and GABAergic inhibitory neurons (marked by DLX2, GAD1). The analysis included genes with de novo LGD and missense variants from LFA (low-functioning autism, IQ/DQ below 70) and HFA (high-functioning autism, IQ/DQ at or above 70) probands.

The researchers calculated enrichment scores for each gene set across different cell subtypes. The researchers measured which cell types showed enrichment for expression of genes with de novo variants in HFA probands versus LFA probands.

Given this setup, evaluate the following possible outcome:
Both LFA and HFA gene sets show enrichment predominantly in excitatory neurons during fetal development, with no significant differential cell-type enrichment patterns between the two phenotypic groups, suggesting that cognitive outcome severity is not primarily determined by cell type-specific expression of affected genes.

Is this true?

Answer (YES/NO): NO